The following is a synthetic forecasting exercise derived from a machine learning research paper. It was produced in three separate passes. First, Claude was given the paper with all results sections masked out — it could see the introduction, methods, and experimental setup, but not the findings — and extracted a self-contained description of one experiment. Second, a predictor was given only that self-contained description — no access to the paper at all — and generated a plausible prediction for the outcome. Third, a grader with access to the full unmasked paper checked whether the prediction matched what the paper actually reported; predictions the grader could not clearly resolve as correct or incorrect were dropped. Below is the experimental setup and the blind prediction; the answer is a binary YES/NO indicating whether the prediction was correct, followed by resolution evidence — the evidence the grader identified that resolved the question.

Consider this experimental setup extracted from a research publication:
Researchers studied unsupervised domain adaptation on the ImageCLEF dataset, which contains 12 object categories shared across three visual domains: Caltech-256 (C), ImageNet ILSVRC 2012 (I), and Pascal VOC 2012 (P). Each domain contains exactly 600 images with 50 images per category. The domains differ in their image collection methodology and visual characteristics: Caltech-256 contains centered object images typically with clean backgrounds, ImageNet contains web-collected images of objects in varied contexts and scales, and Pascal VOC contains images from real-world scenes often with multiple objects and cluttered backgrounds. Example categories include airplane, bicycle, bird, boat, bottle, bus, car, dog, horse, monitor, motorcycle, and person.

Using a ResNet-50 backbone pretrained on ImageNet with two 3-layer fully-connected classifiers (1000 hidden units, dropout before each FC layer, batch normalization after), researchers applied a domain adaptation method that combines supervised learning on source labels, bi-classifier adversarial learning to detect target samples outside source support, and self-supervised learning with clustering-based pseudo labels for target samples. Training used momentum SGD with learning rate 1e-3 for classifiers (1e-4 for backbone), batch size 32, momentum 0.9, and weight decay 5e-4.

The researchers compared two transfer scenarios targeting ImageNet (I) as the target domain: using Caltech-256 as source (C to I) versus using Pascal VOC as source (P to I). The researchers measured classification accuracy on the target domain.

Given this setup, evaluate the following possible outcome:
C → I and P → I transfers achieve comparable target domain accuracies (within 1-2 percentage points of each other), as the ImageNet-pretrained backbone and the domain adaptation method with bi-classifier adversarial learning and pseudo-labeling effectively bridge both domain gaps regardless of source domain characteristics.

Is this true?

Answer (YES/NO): YES